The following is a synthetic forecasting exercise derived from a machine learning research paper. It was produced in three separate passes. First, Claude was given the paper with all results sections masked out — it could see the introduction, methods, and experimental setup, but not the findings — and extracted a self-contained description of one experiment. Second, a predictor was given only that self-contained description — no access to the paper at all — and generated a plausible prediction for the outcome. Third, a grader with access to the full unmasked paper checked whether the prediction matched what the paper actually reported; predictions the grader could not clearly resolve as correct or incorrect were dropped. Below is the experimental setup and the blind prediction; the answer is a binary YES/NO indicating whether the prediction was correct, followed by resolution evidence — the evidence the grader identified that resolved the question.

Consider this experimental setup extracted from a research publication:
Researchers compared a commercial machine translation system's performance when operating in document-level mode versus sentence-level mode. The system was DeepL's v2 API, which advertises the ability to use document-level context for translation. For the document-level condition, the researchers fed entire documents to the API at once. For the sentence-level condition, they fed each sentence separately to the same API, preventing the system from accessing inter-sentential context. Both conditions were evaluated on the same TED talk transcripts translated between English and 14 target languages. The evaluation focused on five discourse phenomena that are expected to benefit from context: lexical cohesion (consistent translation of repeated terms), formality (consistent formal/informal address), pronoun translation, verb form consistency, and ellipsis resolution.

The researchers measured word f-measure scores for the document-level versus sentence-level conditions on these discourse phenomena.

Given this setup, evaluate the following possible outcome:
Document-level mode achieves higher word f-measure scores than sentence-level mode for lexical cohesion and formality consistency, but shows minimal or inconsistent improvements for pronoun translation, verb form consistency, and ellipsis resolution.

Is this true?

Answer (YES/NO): NO